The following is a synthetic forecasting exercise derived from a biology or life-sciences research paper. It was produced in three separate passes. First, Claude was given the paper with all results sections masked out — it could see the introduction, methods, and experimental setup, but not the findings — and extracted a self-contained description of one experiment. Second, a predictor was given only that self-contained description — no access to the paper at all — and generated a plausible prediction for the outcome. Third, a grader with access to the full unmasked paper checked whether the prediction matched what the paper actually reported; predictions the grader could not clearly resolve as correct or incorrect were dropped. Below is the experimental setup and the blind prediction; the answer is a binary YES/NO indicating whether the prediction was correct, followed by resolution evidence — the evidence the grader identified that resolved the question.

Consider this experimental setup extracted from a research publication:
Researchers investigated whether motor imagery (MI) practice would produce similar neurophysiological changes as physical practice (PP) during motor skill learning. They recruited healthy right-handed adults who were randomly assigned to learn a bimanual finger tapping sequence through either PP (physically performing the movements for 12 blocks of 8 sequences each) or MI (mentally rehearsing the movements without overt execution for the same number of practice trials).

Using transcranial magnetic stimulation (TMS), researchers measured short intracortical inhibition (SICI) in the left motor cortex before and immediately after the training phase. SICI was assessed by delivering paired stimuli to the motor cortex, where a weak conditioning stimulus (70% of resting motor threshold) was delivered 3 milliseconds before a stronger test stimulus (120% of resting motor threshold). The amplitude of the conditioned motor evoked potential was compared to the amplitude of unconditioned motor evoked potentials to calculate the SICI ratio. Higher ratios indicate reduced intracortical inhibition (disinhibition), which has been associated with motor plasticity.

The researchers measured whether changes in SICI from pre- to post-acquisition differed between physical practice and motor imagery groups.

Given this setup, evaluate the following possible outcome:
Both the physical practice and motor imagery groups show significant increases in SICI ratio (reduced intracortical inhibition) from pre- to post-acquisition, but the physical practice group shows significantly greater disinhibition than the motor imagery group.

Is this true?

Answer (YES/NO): NO